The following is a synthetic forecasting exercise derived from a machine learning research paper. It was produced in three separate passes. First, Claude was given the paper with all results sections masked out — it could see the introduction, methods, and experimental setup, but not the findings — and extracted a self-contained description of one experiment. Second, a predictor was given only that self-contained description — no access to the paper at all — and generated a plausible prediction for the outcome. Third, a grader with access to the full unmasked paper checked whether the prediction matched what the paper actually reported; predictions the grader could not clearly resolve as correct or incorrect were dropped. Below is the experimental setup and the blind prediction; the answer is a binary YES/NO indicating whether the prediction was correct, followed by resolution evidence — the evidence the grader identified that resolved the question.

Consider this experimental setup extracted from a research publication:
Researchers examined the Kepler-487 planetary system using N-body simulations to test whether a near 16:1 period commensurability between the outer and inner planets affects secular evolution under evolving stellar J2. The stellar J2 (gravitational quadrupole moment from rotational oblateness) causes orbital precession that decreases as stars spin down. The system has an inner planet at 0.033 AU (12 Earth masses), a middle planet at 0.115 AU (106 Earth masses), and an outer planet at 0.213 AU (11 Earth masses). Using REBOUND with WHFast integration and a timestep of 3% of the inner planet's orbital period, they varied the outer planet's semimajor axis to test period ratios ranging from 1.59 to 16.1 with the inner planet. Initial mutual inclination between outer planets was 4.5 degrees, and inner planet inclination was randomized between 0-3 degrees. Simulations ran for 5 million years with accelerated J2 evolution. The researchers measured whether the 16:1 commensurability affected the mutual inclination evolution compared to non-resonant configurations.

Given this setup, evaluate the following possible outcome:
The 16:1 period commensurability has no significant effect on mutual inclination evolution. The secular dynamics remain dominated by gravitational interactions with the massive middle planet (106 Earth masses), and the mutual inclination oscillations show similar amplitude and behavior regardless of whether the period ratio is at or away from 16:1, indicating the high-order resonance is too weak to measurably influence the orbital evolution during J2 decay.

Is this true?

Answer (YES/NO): YES